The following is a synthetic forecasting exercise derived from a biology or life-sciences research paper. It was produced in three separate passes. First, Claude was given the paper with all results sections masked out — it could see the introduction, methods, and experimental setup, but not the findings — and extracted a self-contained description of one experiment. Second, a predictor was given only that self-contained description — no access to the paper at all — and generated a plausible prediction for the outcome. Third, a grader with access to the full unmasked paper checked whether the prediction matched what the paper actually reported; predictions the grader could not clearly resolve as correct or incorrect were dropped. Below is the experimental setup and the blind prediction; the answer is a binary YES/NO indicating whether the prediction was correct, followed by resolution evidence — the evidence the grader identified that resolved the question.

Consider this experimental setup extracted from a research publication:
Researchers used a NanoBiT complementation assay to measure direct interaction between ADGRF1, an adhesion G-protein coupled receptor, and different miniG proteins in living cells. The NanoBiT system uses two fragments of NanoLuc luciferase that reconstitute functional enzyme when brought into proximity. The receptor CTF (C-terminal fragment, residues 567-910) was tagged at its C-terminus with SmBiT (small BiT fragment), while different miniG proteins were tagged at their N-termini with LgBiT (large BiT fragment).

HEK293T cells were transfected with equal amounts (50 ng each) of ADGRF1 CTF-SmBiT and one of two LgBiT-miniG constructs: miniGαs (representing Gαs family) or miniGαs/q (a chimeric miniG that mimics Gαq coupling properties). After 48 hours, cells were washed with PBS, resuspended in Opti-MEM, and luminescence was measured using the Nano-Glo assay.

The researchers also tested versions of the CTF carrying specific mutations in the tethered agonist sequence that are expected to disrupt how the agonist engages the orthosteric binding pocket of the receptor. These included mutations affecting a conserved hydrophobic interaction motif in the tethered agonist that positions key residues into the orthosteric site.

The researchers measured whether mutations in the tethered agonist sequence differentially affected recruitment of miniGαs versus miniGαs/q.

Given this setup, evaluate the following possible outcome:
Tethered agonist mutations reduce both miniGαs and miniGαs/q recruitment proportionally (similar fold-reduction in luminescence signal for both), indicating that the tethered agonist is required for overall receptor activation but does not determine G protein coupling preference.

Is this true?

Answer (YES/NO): NO